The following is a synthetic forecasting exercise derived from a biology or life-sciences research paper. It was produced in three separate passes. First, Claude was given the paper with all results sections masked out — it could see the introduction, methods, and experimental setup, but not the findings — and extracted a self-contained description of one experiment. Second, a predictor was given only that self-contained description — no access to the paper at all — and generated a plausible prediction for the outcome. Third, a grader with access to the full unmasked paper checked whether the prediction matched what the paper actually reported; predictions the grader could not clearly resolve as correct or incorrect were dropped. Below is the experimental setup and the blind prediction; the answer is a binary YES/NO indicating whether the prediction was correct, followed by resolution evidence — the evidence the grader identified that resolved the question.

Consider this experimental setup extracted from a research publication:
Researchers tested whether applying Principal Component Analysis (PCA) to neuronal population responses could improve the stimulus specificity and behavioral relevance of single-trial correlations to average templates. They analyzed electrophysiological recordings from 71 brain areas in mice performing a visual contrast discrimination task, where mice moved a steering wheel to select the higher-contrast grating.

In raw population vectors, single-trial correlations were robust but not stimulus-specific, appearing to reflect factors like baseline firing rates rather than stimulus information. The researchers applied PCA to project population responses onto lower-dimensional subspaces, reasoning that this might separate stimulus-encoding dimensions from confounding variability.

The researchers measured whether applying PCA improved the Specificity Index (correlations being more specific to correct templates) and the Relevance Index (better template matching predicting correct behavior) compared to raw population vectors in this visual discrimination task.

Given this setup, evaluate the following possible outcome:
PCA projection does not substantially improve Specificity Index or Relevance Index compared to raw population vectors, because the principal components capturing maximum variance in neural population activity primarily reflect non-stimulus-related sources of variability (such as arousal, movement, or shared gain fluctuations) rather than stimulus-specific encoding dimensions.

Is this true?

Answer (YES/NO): YES